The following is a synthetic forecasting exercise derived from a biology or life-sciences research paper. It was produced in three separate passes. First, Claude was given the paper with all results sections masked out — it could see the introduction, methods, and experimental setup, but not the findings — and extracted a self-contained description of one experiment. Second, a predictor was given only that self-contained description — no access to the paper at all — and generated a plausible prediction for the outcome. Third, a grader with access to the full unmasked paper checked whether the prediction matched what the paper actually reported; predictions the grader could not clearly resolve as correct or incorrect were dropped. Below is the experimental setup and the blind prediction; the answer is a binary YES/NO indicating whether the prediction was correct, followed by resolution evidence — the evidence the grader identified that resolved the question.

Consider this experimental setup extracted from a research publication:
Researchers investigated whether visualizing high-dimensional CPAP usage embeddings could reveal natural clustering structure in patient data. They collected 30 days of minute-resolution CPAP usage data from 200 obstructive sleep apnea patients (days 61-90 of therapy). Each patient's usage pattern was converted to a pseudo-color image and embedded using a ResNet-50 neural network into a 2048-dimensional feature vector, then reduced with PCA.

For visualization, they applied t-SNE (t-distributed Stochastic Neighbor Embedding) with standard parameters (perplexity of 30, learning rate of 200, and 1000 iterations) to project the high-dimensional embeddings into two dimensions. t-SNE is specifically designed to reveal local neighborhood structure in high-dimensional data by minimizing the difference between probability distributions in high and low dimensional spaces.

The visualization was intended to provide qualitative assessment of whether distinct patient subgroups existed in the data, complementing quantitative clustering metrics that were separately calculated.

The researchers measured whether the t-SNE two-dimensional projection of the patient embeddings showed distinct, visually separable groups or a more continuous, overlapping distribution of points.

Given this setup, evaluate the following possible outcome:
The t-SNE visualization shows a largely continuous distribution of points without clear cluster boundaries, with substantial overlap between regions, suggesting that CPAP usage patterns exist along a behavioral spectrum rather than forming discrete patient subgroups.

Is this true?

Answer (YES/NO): NO